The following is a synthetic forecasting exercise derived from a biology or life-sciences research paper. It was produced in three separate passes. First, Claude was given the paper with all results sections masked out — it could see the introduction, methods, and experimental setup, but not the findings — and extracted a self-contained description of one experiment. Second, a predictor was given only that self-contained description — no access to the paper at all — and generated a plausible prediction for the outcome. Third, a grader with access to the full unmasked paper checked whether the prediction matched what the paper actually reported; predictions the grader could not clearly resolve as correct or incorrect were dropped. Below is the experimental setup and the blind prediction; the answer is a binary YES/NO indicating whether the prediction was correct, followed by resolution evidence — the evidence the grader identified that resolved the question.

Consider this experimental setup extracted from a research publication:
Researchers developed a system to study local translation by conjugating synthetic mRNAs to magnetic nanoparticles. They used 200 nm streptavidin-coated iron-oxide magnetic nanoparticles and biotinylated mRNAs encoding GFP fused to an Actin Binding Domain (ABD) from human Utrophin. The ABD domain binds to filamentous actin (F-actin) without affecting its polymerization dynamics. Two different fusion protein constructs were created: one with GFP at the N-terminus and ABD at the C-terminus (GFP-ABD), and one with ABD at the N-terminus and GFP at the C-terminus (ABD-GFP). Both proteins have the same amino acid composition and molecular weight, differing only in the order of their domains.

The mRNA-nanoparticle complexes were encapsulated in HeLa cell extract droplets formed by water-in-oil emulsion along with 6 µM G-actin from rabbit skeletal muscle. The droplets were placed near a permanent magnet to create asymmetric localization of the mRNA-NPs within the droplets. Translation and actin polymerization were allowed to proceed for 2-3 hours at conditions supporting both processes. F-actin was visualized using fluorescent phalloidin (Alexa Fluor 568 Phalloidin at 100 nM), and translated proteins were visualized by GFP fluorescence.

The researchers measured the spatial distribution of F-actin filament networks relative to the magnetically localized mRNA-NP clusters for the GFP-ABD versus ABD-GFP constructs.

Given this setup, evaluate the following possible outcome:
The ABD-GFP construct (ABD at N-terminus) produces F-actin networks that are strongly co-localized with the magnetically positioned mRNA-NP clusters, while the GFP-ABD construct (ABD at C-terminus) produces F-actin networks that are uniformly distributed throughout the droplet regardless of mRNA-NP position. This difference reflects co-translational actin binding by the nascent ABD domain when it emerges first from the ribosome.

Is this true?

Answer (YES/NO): YES